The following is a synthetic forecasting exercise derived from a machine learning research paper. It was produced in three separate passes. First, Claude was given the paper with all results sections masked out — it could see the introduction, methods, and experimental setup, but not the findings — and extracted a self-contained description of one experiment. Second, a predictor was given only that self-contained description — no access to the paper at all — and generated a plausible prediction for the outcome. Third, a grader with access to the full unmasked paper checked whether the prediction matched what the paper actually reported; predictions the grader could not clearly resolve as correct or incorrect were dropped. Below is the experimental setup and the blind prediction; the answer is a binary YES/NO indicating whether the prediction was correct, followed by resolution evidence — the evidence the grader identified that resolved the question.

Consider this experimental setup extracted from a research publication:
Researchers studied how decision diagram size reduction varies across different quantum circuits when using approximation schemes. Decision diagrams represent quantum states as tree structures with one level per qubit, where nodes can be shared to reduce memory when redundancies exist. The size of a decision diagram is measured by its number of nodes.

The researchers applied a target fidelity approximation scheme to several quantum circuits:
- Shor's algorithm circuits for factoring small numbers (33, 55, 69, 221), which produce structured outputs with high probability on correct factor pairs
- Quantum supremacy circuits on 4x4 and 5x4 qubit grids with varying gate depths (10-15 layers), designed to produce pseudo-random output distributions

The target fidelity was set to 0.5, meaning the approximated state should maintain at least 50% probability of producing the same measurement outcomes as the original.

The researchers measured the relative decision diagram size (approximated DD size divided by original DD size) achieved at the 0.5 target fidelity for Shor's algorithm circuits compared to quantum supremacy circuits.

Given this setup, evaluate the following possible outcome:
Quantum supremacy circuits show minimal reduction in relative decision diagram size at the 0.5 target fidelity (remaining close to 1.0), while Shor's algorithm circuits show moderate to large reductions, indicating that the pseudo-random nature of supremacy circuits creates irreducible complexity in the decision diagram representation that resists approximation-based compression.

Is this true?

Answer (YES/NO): NO